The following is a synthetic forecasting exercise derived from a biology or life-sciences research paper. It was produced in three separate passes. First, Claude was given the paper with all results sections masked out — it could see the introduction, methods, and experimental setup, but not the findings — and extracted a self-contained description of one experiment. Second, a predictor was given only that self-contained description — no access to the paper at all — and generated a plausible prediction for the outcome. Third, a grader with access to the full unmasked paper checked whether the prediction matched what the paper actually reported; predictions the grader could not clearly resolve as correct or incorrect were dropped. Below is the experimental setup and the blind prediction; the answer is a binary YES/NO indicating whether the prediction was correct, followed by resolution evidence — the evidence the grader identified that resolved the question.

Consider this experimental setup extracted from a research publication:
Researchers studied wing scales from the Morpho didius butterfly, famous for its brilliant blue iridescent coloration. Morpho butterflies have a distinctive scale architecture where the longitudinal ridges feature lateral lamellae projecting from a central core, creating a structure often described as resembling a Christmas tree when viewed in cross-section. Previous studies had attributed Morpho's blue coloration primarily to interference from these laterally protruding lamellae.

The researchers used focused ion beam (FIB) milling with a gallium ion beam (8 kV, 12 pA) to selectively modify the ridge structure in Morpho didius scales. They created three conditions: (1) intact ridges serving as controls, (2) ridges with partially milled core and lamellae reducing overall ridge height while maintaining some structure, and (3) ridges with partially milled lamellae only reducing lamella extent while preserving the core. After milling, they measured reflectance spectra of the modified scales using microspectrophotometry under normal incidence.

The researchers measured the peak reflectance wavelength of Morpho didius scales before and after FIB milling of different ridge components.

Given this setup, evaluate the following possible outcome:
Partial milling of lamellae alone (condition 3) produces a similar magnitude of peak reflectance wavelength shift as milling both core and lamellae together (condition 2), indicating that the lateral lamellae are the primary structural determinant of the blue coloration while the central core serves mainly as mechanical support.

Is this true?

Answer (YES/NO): NO